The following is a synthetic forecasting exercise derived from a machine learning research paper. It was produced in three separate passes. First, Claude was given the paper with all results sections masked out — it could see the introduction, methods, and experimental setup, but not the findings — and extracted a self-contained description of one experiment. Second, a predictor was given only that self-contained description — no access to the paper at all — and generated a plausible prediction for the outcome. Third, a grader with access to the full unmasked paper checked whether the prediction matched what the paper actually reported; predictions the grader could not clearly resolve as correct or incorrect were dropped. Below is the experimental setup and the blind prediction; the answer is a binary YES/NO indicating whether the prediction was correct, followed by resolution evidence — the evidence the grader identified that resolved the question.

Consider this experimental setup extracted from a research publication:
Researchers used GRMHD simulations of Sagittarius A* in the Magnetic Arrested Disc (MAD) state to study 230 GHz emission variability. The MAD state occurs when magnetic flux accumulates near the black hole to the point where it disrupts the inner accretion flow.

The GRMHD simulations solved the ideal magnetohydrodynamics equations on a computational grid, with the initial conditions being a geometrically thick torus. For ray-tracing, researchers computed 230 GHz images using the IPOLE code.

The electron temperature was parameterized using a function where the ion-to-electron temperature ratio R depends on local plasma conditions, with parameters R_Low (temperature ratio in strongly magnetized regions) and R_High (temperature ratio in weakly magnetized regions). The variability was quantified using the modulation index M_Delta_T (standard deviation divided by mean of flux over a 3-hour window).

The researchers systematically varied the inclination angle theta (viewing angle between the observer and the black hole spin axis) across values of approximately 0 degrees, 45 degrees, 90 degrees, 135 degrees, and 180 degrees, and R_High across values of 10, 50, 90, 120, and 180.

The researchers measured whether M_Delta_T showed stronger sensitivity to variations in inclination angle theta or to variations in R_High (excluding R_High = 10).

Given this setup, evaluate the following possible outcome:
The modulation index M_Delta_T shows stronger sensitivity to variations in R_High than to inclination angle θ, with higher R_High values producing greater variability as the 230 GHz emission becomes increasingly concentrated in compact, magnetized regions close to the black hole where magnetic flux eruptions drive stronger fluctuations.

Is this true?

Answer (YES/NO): NO